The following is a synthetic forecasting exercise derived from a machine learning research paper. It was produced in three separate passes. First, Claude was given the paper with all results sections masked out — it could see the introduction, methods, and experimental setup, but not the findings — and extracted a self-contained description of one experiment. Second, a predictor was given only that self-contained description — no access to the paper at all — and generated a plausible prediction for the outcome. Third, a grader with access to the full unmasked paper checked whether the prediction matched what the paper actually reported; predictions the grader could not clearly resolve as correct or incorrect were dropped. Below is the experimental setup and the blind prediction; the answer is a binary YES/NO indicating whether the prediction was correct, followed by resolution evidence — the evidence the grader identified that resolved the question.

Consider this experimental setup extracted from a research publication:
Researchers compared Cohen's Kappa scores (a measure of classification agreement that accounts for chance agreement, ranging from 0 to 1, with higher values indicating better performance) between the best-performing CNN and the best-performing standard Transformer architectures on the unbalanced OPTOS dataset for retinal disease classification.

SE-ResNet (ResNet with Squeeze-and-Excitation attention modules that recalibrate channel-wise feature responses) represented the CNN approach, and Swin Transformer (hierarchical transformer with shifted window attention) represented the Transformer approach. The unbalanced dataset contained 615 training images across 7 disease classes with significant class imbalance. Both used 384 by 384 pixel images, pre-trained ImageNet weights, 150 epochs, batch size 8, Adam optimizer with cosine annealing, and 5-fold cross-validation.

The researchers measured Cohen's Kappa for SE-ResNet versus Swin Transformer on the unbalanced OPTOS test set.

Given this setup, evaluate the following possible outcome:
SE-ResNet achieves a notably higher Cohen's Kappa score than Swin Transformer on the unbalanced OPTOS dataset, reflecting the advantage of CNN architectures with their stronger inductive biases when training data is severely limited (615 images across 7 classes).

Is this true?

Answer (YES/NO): NO